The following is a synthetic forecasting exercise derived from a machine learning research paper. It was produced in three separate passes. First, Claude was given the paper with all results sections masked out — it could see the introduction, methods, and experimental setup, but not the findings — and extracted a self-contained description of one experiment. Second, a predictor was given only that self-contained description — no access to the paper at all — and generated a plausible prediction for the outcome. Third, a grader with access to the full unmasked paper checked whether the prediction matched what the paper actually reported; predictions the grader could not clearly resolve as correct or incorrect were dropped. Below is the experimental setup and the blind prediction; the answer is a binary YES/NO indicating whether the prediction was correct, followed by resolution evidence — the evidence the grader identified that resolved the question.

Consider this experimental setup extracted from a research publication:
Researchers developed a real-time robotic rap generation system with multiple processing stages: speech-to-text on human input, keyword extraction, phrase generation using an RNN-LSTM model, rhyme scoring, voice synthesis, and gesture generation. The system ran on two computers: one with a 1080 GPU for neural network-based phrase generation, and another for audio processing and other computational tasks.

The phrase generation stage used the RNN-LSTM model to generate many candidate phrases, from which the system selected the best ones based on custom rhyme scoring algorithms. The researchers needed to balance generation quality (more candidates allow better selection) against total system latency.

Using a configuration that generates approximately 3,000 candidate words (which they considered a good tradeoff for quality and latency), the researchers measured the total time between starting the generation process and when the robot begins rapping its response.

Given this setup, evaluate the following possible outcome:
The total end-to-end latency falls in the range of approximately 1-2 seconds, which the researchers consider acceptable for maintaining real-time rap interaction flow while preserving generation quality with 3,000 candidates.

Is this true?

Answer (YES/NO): NO